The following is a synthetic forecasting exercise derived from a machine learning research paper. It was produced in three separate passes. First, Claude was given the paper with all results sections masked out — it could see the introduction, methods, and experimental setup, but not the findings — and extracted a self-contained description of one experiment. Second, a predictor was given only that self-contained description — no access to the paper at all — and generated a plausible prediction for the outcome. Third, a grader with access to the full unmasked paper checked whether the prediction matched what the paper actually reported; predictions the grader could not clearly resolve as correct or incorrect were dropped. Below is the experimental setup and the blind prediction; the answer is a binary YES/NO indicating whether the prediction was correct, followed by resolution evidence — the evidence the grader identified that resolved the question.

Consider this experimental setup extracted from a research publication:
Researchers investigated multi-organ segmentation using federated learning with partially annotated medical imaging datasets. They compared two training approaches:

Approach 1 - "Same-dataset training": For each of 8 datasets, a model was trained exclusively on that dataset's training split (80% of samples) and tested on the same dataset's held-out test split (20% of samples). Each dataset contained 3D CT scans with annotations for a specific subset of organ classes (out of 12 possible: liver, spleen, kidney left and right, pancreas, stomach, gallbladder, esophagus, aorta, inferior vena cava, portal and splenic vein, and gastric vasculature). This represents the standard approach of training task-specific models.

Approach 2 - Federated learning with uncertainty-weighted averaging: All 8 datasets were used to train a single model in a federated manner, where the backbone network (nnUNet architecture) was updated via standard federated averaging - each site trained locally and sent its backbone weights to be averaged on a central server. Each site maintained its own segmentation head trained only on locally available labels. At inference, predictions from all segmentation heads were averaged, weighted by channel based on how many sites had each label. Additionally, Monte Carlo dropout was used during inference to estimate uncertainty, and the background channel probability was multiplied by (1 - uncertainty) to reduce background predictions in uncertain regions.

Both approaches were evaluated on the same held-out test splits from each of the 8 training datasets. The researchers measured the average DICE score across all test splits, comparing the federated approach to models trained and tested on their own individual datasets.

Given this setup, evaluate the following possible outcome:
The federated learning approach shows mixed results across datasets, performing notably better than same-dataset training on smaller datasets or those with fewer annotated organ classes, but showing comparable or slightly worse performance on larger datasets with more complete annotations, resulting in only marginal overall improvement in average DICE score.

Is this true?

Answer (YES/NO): NO